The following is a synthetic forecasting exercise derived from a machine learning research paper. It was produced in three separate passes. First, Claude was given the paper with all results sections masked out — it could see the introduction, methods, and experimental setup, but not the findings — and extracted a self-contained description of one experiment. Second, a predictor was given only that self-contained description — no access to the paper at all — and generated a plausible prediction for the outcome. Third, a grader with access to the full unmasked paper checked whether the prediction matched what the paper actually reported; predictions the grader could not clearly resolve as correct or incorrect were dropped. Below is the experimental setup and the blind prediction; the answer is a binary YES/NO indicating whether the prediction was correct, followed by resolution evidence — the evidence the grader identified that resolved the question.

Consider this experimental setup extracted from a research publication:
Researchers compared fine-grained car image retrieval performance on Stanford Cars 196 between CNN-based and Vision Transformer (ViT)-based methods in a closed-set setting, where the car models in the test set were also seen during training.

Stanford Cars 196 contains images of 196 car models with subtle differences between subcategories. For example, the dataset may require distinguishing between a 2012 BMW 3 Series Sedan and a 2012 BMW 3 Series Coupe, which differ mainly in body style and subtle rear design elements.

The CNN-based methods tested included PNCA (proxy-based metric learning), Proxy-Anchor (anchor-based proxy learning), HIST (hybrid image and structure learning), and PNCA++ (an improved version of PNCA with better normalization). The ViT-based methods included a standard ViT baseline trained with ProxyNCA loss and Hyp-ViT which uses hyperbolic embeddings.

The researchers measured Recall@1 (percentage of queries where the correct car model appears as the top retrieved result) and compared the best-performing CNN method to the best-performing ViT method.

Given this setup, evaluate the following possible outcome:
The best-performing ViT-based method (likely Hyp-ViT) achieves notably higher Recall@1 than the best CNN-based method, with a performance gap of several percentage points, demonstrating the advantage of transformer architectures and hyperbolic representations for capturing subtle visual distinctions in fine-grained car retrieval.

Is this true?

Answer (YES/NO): NO